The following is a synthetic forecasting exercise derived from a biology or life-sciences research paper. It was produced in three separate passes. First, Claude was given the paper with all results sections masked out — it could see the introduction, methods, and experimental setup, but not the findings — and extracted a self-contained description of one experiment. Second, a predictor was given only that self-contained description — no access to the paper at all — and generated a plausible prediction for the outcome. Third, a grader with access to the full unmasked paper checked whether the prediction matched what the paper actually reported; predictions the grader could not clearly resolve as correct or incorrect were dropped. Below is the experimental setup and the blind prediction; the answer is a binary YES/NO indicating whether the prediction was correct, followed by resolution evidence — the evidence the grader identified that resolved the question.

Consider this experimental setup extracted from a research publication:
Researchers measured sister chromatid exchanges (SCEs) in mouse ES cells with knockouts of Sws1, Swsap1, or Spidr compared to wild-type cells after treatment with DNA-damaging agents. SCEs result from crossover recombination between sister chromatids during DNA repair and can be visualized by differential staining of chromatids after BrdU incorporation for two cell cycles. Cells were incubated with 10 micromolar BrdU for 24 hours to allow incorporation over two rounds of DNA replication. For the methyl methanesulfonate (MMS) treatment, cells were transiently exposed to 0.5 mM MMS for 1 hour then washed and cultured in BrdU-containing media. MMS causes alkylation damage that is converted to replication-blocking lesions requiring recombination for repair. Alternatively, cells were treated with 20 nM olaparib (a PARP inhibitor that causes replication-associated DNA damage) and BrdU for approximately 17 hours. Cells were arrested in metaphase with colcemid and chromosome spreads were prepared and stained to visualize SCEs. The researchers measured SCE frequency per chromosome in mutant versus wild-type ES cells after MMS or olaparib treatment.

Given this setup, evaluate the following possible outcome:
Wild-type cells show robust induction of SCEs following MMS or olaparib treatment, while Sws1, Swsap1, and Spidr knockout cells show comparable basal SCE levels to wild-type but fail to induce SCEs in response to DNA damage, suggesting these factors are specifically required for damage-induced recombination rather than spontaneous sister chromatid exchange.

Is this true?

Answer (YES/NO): NO